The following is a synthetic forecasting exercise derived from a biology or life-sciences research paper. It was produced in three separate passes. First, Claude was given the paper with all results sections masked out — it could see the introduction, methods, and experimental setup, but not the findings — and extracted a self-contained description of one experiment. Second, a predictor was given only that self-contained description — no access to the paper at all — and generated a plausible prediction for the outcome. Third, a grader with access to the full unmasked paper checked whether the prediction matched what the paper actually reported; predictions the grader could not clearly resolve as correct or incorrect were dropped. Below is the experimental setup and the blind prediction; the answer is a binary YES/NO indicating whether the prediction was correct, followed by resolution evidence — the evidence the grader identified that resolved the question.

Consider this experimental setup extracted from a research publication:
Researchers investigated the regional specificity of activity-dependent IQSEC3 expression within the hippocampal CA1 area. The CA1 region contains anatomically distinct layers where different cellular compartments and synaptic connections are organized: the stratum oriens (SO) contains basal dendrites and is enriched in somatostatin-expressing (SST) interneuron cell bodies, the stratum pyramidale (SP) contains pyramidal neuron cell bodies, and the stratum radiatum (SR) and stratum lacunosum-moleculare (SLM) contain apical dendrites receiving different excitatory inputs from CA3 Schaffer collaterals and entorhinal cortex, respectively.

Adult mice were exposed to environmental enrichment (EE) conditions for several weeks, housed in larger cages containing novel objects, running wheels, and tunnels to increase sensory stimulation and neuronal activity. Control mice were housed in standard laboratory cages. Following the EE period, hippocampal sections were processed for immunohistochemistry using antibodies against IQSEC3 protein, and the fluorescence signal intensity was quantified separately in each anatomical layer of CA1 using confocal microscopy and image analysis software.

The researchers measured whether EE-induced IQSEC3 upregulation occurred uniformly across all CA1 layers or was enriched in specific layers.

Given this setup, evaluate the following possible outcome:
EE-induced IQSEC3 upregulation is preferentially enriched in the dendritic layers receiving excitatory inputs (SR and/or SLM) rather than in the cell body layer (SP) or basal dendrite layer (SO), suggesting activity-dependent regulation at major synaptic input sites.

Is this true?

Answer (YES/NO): NO